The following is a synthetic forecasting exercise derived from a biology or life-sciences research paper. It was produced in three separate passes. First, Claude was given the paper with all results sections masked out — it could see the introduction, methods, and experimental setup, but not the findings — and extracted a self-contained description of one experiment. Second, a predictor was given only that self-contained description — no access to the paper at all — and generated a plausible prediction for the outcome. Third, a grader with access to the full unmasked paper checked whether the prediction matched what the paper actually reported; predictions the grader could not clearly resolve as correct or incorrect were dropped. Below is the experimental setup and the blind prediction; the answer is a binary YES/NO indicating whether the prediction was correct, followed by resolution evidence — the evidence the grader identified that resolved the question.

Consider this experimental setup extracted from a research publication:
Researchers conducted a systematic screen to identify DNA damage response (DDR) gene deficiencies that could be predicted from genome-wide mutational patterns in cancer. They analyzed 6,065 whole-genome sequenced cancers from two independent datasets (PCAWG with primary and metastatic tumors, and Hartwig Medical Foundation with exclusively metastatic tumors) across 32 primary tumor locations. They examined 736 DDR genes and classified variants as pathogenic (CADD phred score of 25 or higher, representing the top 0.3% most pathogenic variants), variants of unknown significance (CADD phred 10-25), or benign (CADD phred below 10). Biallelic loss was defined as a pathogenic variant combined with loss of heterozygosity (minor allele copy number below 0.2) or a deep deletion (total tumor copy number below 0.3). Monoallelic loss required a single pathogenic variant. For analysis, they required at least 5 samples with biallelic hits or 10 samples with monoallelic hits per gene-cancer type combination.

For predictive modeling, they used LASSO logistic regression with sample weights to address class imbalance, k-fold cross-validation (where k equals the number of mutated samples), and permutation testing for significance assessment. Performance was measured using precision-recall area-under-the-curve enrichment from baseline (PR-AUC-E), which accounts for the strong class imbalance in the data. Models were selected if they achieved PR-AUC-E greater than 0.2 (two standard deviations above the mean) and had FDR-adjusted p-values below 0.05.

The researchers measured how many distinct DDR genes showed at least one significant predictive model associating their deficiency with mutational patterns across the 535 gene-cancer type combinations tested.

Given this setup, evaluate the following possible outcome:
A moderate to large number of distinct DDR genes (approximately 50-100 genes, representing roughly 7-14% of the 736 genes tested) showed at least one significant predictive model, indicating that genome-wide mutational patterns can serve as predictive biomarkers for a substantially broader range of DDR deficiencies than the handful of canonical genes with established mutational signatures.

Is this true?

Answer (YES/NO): NO